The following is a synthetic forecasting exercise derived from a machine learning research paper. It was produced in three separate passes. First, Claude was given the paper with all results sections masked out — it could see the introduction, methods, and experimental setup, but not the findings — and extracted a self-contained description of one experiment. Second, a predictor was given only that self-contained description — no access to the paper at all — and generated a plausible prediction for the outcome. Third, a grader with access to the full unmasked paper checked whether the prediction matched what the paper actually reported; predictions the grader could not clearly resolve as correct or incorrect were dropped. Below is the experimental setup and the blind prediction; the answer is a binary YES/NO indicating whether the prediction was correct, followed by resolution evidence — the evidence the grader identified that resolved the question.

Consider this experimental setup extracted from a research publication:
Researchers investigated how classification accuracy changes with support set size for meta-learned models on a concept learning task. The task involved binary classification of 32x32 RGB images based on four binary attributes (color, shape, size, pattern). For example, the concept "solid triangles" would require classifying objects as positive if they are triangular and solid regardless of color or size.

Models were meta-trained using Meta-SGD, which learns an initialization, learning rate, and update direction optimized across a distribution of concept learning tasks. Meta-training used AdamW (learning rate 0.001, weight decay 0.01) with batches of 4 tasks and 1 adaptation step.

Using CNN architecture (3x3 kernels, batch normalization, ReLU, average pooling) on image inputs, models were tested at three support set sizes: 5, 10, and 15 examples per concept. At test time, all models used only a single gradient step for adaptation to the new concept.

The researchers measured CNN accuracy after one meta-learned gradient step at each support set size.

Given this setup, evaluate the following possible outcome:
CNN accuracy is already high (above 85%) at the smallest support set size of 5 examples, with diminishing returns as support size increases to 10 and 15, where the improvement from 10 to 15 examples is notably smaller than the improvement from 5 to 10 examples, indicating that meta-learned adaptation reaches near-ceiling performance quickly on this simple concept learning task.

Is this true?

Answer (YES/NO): NO